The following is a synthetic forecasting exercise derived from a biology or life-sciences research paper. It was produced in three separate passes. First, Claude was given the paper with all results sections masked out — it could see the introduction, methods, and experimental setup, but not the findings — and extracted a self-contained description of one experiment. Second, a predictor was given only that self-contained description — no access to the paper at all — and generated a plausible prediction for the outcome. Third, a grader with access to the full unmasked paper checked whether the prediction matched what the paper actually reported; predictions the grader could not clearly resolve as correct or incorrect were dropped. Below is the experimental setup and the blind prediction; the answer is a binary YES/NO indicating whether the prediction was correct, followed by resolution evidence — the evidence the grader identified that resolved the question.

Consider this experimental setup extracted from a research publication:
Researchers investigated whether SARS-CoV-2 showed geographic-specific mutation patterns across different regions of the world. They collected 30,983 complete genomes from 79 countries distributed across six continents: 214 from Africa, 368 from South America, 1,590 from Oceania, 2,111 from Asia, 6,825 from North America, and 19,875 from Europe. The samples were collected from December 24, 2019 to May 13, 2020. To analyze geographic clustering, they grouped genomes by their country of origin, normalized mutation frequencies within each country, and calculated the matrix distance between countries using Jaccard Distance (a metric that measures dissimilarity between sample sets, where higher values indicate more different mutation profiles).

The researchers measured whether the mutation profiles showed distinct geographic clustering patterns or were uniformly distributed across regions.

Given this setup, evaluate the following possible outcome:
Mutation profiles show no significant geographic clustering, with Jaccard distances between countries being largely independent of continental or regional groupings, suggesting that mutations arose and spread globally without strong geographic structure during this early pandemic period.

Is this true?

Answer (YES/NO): NO